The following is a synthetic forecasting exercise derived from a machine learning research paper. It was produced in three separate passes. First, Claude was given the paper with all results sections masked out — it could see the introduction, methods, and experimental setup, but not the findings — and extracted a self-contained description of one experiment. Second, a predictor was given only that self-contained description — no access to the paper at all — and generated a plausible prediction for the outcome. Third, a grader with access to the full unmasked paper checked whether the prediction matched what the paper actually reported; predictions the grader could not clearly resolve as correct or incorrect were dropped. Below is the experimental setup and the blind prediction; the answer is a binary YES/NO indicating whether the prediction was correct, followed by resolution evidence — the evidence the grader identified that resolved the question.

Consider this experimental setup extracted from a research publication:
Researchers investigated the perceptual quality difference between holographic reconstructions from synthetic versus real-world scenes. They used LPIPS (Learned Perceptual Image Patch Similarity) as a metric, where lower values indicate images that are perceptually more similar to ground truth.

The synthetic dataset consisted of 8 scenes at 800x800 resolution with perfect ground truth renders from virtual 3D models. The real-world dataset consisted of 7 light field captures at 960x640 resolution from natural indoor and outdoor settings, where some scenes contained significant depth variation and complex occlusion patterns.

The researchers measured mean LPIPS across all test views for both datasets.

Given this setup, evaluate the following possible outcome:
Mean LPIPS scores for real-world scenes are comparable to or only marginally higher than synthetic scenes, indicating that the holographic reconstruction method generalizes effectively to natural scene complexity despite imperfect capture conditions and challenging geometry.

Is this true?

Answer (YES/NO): NO